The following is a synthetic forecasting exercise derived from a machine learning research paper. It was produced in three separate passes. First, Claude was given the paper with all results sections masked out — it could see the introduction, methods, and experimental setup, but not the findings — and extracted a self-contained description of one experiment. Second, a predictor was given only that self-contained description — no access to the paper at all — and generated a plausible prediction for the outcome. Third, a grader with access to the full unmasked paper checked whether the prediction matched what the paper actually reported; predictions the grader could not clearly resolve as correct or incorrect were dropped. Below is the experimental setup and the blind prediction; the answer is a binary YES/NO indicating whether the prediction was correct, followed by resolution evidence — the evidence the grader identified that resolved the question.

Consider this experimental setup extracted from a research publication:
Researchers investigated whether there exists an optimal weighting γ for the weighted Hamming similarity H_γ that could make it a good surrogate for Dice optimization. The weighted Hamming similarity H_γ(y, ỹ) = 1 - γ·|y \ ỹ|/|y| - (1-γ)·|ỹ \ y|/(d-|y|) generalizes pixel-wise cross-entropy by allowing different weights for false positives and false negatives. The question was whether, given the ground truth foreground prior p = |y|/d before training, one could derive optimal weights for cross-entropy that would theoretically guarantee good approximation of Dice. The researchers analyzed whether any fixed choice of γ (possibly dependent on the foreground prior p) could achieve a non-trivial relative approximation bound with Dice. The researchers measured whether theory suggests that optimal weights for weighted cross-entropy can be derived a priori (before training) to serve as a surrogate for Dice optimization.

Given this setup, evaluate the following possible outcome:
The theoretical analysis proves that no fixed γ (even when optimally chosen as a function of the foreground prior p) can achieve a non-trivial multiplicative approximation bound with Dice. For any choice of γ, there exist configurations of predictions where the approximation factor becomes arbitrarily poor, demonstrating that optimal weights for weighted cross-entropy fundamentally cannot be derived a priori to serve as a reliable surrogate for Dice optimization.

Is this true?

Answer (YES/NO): YES